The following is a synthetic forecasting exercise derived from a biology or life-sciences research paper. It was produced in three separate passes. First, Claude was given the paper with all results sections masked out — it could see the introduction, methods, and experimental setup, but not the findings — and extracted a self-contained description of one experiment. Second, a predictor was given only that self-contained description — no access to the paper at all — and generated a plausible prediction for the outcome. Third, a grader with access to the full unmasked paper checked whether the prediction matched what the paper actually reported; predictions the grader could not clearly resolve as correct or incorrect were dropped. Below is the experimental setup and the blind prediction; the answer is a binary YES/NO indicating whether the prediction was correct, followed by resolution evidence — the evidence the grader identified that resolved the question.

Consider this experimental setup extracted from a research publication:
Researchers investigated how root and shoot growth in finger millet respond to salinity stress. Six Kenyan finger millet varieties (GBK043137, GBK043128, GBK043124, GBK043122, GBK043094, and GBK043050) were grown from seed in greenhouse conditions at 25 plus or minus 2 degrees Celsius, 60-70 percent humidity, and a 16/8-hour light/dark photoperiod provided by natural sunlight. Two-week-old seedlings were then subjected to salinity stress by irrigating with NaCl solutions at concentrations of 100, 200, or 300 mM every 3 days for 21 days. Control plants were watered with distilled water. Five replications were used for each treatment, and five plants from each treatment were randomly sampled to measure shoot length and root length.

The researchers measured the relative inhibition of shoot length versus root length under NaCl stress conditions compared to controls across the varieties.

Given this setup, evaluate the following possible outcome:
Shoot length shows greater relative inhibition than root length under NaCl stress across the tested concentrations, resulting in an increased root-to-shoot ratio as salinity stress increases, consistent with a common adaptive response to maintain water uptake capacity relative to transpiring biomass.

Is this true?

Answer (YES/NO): YES